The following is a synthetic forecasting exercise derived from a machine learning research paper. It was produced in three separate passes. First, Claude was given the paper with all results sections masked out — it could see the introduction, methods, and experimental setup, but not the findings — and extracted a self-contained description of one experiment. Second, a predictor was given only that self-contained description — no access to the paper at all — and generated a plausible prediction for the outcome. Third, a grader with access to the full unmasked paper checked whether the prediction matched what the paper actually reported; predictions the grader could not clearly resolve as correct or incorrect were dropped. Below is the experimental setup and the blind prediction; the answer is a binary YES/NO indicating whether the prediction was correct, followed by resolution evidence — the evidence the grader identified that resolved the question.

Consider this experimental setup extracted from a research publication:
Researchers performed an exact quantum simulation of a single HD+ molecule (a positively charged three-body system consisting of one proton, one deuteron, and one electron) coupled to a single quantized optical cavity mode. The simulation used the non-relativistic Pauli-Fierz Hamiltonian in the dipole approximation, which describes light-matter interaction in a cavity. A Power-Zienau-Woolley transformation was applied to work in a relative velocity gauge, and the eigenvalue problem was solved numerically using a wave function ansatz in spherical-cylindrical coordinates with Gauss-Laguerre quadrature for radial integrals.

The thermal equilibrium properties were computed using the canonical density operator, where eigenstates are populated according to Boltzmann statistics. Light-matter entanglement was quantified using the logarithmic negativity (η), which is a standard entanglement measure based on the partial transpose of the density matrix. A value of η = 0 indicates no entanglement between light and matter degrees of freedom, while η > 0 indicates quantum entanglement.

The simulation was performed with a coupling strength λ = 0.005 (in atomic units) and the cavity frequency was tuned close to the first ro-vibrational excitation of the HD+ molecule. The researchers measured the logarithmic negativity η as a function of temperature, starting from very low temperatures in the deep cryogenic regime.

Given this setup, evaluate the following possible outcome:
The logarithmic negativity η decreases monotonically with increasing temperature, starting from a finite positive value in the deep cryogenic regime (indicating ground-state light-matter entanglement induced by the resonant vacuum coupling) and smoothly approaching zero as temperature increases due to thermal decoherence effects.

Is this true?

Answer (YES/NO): NO